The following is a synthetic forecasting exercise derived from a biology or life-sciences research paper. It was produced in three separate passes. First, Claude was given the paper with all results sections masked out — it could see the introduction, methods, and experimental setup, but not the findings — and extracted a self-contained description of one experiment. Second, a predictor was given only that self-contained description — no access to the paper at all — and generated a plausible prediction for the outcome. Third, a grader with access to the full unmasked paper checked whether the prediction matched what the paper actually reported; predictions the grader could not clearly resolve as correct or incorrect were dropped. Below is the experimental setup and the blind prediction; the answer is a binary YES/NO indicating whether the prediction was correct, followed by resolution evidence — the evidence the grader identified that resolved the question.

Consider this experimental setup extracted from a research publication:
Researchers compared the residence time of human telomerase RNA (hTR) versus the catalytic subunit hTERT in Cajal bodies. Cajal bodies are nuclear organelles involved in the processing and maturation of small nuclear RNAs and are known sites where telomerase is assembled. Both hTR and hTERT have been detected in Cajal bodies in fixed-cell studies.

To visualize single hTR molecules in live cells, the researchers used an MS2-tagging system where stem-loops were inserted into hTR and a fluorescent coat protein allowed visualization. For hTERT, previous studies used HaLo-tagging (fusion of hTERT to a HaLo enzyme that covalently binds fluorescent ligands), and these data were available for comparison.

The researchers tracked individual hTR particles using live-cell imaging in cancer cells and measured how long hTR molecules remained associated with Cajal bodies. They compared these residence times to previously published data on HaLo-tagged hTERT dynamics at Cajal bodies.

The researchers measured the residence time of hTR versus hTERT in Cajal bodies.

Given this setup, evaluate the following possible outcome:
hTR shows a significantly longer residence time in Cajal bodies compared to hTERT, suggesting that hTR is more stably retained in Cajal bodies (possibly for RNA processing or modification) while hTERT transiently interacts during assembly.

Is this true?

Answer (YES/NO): YES